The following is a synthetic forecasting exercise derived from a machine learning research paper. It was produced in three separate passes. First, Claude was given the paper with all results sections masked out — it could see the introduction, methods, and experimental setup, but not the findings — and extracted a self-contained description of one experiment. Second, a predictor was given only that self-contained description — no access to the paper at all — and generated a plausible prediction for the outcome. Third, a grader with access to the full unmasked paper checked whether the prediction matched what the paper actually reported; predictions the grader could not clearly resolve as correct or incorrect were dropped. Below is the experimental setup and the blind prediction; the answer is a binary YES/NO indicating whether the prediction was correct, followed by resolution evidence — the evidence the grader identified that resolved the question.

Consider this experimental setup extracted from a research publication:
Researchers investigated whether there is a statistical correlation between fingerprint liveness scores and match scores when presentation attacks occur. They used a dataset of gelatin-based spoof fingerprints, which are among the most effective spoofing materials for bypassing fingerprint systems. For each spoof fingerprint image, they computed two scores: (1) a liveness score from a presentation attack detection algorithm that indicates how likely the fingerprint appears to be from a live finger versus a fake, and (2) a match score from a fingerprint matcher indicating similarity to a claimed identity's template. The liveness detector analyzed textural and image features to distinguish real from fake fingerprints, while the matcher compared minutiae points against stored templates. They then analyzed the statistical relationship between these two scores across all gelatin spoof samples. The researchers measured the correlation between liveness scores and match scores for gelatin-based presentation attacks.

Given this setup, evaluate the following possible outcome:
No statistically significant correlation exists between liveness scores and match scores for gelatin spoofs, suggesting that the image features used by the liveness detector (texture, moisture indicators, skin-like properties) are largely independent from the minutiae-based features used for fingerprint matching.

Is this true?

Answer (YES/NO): YES